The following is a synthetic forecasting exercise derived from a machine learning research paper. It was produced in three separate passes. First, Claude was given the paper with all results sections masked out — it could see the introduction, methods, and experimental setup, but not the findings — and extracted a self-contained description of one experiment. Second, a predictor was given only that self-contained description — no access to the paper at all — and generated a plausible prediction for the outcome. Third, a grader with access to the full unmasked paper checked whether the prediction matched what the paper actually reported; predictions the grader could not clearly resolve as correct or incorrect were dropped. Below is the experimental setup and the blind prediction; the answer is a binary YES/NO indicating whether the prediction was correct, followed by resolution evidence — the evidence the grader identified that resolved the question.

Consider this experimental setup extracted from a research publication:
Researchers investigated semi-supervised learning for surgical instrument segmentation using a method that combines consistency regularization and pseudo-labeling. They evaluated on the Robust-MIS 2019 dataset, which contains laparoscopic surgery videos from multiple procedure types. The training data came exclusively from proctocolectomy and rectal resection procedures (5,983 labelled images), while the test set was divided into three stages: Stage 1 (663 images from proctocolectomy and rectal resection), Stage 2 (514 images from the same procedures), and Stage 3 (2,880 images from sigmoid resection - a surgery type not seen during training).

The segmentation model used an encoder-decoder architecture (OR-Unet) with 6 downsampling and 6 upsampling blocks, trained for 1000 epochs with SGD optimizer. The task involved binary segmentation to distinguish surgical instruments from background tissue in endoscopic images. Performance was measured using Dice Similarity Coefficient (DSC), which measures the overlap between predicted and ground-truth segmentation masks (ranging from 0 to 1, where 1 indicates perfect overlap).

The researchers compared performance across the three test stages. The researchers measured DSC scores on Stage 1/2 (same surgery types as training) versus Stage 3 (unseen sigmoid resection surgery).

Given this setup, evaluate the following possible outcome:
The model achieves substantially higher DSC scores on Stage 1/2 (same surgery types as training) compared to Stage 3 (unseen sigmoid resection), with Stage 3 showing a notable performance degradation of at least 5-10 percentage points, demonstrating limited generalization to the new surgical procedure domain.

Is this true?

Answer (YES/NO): NO